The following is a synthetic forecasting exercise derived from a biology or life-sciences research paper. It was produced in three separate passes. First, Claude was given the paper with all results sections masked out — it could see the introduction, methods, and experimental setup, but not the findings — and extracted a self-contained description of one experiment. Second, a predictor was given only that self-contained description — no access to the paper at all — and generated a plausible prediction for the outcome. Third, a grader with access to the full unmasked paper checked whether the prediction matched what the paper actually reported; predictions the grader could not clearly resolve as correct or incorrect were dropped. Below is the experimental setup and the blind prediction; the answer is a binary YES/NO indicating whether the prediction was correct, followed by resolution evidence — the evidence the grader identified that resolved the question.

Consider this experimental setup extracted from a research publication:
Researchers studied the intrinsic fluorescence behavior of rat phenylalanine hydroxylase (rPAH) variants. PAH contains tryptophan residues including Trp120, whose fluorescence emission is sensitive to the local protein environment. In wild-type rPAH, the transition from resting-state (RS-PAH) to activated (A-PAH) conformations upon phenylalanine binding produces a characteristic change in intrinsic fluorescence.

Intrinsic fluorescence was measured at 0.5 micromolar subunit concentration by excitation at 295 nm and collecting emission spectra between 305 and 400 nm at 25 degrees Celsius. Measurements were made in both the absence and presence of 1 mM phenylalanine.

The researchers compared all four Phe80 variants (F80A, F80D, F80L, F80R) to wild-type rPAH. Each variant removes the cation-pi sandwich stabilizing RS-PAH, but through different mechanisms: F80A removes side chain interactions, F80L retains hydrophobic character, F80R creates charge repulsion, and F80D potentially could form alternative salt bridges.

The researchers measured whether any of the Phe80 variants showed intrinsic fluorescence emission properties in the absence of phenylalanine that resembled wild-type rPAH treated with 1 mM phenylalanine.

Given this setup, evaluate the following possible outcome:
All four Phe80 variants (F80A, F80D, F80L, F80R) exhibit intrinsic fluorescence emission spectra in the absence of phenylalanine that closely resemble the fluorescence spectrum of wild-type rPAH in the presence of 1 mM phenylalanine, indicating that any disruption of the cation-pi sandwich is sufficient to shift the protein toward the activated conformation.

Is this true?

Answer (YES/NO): NO